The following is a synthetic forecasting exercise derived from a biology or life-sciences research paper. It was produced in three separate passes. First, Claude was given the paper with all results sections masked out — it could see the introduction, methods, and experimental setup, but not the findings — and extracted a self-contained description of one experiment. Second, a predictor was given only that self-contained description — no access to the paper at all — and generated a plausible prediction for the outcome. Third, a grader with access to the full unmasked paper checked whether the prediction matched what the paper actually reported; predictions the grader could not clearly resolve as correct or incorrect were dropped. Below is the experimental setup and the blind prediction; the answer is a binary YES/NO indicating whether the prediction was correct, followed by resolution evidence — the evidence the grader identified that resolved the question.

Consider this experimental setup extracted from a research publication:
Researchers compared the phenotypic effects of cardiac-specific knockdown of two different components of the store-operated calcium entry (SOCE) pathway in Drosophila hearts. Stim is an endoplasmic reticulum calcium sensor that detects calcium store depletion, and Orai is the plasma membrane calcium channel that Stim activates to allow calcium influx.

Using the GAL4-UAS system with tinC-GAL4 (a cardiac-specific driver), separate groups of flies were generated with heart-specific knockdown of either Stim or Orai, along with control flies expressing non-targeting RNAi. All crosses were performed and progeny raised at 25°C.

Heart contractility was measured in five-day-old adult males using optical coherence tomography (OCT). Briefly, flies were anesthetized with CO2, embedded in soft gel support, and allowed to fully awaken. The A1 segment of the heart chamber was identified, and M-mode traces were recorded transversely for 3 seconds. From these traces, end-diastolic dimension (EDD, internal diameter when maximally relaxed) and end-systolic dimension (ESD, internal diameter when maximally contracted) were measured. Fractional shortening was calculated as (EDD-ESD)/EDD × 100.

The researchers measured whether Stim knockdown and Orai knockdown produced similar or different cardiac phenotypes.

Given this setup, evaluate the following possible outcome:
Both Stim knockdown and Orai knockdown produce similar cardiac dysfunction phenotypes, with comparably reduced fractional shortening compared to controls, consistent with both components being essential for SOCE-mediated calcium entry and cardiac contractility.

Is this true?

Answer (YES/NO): YES